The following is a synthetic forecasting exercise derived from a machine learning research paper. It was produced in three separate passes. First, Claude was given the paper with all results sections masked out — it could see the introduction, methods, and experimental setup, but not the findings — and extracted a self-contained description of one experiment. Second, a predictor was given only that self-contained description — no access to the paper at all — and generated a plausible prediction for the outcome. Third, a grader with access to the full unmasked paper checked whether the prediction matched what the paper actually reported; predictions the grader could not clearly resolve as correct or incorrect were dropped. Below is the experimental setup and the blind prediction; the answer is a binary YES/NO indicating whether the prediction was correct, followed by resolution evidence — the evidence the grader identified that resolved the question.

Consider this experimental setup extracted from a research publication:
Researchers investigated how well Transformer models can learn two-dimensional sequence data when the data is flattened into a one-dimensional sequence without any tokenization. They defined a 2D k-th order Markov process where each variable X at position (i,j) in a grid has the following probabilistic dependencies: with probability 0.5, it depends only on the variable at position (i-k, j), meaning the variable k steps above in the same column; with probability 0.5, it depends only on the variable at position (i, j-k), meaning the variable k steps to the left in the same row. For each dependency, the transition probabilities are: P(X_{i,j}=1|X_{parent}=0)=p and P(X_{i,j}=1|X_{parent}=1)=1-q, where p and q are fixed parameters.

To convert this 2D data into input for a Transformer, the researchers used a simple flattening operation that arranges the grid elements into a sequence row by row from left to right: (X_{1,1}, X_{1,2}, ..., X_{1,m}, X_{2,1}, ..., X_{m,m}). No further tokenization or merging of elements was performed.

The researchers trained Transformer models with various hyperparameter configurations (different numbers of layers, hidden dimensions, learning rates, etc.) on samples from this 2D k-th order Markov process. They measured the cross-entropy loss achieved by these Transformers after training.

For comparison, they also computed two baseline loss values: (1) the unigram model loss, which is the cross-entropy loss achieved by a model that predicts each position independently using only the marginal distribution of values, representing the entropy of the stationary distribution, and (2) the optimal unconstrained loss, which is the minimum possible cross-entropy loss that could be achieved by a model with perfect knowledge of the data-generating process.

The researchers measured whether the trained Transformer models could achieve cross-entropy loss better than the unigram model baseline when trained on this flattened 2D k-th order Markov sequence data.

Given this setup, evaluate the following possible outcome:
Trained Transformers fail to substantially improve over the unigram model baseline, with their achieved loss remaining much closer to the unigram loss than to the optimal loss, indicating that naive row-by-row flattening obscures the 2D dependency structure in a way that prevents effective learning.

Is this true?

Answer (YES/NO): YES